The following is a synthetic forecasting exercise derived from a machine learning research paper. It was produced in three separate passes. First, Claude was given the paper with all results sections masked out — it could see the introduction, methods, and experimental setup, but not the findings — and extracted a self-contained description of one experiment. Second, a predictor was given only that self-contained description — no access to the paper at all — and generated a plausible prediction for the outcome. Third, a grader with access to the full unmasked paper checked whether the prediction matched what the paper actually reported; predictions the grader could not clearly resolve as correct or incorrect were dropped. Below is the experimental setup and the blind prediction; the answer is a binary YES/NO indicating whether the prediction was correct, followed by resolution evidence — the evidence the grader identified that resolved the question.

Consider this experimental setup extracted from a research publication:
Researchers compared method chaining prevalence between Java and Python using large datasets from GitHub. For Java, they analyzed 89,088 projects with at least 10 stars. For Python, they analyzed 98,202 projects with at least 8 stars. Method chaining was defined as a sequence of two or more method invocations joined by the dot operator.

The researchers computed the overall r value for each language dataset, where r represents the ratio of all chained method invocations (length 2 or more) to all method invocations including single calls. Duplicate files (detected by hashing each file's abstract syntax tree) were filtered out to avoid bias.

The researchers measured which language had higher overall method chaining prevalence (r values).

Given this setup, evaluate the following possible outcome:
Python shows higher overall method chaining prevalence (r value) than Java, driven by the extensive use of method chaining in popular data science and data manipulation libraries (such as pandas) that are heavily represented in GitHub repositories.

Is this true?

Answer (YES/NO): NO